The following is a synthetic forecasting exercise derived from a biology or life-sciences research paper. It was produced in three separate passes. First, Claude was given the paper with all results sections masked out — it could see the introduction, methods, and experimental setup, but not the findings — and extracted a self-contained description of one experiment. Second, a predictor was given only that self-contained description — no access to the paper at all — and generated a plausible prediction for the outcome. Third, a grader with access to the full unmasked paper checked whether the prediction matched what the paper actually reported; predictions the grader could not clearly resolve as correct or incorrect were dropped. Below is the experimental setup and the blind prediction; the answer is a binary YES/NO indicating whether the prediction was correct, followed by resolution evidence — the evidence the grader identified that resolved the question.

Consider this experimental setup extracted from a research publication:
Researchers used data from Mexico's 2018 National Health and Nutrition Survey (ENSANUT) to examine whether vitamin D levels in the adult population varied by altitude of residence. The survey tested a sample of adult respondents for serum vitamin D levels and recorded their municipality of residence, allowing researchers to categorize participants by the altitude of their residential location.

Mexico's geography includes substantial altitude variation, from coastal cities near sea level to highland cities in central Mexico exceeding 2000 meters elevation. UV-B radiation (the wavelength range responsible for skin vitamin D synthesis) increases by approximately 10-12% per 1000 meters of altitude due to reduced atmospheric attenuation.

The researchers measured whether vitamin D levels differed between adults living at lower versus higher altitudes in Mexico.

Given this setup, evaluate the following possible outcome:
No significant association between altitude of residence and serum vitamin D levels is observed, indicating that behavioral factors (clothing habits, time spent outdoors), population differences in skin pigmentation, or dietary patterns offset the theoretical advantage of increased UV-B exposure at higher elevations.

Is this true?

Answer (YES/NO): NO